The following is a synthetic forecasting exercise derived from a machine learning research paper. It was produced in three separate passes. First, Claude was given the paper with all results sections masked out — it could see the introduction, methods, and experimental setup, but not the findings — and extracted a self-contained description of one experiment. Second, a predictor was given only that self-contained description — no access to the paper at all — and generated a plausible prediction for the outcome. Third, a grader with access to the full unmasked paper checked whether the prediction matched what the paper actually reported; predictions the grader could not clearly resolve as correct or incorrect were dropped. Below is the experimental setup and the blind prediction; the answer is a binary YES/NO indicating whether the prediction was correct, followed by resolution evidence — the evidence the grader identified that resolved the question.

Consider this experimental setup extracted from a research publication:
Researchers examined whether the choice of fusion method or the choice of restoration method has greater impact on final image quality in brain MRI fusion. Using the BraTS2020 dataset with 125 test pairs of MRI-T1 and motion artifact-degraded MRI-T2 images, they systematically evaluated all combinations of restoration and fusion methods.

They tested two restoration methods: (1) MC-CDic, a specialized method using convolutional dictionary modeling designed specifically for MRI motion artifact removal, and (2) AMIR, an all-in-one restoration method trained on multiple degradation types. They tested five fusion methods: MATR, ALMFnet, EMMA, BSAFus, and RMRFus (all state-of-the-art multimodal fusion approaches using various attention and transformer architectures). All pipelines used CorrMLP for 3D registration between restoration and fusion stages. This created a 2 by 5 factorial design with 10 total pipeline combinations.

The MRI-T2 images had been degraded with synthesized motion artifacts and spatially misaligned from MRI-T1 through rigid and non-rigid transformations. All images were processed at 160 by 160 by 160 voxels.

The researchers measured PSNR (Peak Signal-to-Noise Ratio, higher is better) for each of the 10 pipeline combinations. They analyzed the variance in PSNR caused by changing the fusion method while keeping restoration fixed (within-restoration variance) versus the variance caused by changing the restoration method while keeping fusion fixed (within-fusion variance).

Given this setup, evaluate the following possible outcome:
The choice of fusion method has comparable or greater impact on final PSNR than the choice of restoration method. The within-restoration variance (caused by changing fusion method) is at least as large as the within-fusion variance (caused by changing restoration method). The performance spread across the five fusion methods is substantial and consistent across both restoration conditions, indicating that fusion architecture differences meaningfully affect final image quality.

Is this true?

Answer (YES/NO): YES